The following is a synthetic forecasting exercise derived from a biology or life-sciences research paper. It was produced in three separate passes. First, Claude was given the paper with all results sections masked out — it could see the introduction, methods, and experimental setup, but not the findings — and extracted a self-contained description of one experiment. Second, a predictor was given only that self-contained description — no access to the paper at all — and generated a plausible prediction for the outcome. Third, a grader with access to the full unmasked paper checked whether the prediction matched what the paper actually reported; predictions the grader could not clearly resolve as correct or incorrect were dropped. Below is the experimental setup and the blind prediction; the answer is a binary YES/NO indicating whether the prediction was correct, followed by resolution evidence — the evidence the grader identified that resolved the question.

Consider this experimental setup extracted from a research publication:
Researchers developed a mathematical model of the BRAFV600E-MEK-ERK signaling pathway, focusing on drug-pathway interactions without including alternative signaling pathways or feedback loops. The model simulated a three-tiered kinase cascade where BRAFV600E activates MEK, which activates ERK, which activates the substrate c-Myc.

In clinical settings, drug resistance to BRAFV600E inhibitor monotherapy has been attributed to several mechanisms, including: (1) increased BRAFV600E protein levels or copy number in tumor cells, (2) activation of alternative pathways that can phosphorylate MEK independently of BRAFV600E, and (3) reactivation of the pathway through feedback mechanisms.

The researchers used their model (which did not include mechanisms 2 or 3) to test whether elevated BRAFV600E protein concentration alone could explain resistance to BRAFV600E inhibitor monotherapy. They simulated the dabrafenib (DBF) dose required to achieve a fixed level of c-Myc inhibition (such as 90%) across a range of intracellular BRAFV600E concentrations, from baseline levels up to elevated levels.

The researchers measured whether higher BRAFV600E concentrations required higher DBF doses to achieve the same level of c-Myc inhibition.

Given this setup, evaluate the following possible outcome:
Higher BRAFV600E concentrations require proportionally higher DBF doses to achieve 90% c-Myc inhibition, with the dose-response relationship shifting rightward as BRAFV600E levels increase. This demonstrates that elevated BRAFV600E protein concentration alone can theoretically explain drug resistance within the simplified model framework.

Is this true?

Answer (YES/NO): YES